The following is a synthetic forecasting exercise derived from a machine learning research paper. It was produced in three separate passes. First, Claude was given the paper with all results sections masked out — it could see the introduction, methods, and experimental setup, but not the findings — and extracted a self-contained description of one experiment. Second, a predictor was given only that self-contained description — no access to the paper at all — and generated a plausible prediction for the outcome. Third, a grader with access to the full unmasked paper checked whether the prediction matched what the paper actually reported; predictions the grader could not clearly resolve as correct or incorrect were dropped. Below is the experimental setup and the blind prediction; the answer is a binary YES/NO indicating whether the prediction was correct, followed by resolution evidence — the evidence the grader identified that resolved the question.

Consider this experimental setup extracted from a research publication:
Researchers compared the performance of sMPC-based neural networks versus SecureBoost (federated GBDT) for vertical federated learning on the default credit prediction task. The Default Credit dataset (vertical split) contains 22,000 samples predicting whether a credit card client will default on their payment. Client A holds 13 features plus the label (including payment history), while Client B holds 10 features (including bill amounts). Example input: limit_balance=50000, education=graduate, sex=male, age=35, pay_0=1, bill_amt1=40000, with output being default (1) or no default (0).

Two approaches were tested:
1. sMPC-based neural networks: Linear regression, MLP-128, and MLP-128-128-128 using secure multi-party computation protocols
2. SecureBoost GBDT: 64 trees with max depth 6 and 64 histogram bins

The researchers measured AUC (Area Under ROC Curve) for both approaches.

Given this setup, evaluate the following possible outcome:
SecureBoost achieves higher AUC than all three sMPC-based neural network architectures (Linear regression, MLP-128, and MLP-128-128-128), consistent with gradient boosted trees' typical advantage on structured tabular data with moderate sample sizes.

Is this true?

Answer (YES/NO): YES